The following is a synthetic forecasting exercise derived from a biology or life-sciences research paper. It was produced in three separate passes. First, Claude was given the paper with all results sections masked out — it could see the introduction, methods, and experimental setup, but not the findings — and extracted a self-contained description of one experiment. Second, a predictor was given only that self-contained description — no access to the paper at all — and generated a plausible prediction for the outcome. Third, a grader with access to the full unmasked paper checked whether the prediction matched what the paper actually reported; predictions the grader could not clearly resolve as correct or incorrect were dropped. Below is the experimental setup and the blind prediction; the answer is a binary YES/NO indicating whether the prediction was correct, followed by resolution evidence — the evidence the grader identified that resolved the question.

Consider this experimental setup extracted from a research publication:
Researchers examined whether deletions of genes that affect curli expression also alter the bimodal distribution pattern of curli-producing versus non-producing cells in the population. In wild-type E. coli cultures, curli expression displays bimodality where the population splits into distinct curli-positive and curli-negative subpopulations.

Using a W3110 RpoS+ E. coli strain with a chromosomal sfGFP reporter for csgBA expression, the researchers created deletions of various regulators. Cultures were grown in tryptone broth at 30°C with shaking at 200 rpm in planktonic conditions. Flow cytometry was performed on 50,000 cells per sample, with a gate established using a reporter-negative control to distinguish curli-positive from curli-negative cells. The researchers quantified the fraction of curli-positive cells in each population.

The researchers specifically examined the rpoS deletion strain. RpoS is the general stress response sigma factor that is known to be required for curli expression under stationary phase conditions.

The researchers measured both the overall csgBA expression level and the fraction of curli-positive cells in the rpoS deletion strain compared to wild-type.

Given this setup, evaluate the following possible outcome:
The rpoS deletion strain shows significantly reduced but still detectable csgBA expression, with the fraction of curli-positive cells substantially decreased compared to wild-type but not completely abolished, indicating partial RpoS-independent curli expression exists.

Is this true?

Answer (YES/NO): NO